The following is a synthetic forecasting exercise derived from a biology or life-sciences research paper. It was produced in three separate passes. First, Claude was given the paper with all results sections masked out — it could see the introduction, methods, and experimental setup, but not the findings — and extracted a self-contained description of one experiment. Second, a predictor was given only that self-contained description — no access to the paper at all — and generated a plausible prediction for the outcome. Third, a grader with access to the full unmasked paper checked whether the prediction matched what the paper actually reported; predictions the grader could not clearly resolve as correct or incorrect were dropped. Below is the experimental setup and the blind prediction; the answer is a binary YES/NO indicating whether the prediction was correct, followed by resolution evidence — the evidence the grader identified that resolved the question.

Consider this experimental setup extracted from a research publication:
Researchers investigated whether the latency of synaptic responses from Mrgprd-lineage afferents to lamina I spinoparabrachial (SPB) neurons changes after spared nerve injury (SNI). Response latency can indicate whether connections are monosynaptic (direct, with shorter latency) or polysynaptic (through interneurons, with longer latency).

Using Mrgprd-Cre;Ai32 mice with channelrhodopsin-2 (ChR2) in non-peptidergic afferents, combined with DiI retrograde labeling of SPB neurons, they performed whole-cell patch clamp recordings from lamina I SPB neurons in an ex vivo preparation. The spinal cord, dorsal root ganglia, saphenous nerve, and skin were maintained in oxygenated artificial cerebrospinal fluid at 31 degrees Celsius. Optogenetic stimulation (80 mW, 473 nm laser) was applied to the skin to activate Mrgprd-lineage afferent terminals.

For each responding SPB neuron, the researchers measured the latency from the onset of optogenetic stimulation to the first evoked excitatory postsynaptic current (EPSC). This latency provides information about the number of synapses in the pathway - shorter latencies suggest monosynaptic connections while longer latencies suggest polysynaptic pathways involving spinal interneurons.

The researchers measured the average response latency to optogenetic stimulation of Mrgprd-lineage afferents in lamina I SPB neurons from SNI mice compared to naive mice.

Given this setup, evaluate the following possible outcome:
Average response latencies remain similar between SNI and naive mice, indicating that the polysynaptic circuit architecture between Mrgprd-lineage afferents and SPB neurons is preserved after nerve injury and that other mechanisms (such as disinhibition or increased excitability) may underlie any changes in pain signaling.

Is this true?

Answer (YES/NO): NO